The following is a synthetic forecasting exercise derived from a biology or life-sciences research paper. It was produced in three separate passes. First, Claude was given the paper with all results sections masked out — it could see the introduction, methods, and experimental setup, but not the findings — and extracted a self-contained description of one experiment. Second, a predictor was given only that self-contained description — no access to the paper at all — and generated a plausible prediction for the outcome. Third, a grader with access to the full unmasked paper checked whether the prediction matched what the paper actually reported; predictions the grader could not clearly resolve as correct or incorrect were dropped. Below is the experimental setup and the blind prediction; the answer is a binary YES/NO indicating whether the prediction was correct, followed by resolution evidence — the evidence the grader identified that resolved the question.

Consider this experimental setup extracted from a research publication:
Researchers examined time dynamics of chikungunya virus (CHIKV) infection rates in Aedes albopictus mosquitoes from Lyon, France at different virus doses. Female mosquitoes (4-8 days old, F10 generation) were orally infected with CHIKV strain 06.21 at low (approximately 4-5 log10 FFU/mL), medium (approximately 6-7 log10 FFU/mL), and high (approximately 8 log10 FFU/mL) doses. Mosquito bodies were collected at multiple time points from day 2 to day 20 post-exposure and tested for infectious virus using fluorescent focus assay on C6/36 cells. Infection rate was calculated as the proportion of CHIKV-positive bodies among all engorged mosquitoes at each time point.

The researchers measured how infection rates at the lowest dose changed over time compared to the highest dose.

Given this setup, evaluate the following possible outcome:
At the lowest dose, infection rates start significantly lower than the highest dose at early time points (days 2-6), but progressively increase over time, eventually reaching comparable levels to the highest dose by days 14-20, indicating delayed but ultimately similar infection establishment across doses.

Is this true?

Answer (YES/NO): NO